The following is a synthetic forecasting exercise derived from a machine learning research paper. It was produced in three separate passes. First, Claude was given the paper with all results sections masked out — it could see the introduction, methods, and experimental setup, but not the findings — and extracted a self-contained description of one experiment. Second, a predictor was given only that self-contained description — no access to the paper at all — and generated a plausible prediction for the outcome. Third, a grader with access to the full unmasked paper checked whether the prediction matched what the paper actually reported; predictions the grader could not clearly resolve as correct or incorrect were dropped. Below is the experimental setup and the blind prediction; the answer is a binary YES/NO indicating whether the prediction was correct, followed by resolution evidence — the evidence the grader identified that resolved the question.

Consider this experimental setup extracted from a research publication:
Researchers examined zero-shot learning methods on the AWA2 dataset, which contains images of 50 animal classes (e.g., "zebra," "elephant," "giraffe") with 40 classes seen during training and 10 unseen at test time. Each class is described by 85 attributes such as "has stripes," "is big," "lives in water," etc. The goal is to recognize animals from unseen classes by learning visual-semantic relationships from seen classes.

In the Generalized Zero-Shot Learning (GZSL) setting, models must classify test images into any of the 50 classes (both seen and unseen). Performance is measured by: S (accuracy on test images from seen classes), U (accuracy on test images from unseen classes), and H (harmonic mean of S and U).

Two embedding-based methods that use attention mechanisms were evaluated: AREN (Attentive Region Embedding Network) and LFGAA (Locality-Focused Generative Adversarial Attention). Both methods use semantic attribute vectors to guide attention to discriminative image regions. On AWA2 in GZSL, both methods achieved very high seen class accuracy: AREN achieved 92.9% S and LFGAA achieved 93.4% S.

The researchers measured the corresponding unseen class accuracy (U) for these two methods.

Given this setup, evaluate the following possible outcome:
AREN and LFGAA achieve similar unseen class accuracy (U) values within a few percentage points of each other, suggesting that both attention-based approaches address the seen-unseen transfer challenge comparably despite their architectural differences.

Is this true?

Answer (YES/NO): NO